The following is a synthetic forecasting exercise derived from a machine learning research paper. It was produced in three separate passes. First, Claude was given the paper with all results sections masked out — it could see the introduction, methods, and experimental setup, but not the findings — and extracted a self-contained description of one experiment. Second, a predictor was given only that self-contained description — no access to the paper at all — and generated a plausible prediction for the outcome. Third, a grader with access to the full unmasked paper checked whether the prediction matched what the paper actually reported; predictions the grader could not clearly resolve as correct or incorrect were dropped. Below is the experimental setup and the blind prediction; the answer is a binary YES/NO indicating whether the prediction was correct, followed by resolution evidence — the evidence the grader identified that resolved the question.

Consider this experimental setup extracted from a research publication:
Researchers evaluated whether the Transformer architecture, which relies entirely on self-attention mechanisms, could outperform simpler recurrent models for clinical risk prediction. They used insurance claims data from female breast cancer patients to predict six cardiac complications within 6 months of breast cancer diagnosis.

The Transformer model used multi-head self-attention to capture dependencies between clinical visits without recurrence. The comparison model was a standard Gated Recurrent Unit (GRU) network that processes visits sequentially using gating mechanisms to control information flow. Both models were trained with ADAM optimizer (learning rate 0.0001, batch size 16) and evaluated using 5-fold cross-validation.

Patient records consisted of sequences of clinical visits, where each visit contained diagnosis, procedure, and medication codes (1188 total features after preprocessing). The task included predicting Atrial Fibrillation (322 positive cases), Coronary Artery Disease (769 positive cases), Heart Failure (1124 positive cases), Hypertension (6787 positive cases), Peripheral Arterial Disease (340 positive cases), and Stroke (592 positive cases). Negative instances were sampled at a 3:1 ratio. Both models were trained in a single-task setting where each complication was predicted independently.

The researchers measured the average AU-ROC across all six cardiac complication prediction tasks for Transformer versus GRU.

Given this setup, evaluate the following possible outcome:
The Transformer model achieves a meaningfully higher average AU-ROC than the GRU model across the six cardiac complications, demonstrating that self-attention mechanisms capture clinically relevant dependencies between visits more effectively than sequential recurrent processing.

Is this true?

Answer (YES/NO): NO